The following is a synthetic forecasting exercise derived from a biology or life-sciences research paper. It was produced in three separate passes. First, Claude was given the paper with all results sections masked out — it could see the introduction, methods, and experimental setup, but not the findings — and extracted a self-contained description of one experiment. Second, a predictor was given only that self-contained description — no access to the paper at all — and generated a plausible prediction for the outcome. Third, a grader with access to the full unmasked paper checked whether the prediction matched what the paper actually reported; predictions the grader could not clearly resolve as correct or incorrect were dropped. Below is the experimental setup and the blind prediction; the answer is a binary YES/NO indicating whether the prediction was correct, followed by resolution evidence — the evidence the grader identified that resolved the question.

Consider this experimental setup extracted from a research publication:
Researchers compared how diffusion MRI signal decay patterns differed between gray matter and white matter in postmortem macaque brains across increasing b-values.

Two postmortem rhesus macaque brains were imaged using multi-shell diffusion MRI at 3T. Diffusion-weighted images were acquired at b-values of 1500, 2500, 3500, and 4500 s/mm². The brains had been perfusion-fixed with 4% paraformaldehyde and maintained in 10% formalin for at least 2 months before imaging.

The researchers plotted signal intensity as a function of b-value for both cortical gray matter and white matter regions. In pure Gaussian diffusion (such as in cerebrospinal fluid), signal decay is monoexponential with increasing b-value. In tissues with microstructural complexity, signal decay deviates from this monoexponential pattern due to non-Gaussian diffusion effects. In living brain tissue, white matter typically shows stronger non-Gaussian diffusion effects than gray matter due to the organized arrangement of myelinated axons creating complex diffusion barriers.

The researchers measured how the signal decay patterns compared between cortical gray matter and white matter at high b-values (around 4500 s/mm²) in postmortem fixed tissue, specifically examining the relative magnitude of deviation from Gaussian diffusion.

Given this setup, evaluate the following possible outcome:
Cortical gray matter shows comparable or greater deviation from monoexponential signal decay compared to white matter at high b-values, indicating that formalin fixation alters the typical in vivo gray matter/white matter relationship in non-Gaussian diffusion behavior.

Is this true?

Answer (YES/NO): NO